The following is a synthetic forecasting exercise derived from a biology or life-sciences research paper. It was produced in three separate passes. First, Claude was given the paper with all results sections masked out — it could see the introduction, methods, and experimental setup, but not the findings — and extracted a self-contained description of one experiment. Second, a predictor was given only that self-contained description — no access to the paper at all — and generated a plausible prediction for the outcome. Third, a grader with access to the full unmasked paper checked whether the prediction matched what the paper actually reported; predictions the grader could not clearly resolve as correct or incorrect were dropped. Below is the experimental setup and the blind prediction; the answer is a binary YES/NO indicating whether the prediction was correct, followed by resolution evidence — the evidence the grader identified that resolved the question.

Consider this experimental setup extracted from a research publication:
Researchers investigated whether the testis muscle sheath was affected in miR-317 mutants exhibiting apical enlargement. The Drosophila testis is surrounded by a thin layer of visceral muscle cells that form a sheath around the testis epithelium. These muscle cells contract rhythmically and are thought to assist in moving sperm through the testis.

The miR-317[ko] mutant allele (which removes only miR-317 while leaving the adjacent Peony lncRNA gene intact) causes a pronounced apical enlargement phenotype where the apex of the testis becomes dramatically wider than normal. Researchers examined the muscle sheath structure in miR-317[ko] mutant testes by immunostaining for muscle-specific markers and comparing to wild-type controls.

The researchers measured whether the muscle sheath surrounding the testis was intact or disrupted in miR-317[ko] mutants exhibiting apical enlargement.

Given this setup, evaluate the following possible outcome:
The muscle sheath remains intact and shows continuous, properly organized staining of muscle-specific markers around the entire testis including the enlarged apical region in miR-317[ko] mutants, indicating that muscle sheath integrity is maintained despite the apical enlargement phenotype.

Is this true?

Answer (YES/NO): NO